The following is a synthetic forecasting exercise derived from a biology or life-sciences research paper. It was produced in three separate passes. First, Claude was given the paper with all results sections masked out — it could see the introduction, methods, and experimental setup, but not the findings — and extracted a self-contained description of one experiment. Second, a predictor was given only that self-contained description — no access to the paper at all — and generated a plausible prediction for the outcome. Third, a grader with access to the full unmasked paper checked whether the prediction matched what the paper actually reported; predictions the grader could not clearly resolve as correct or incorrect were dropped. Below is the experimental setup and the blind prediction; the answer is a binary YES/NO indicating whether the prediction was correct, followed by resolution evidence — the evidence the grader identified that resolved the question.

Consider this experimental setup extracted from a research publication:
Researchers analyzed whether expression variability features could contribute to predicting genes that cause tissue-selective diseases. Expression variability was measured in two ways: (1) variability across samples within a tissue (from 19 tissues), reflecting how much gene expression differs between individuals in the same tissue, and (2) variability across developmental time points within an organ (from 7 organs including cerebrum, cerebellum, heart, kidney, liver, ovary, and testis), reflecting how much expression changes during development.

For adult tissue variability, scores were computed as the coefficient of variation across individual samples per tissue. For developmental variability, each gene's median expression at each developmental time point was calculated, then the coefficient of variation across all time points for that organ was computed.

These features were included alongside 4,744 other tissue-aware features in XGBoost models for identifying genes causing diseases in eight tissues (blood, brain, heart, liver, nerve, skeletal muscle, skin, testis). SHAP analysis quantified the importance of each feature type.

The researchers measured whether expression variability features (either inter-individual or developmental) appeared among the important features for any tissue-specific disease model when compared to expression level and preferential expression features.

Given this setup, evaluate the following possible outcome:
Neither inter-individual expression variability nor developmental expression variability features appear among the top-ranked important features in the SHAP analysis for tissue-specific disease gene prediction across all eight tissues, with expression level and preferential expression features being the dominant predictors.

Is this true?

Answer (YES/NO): NO